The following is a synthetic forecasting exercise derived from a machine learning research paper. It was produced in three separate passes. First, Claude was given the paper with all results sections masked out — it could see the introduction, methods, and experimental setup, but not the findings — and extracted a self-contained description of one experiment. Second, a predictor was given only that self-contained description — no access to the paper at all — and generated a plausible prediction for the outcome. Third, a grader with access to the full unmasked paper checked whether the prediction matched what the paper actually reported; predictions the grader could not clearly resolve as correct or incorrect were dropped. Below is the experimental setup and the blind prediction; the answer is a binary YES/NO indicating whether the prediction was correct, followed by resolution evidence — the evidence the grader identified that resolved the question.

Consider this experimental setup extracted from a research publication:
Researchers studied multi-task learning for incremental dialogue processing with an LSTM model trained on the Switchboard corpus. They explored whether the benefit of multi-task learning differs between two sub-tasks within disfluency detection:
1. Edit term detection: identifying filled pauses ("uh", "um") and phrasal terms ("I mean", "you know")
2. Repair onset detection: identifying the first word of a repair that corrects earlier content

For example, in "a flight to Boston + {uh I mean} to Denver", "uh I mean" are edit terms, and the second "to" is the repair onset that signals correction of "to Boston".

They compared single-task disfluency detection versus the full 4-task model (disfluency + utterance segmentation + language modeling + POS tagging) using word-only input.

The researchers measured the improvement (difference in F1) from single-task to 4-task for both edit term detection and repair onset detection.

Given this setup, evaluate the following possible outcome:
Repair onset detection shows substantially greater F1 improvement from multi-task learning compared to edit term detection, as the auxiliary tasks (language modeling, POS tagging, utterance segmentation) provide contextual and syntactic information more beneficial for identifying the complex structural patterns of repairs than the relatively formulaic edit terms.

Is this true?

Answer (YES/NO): YES